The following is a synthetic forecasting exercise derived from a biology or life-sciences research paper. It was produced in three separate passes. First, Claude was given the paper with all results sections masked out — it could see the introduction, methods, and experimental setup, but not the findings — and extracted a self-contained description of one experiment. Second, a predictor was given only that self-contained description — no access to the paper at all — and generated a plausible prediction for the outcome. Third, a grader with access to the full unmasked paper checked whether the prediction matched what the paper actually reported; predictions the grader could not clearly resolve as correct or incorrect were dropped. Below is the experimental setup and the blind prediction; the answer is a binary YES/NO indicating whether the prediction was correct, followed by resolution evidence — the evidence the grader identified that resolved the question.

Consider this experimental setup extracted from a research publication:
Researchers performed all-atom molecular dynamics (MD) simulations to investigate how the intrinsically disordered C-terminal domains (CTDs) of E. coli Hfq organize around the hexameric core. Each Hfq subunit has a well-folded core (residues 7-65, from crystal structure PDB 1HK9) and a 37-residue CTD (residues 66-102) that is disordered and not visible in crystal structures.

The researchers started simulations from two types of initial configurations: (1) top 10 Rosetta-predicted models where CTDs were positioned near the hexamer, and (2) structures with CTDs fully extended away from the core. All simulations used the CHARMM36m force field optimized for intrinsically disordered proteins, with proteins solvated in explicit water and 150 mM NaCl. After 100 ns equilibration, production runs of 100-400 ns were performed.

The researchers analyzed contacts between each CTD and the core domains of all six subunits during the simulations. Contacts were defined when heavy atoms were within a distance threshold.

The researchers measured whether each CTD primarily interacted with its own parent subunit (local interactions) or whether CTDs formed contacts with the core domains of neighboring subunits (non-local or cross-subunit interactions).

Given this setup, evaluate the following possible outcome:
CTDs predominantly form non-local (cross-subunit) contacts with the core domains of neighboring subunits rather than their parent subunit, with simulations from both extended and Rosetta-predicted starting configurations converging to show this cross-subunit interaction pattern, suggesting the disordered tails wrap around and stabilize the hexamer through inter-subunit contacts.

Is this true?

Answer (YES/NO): NO